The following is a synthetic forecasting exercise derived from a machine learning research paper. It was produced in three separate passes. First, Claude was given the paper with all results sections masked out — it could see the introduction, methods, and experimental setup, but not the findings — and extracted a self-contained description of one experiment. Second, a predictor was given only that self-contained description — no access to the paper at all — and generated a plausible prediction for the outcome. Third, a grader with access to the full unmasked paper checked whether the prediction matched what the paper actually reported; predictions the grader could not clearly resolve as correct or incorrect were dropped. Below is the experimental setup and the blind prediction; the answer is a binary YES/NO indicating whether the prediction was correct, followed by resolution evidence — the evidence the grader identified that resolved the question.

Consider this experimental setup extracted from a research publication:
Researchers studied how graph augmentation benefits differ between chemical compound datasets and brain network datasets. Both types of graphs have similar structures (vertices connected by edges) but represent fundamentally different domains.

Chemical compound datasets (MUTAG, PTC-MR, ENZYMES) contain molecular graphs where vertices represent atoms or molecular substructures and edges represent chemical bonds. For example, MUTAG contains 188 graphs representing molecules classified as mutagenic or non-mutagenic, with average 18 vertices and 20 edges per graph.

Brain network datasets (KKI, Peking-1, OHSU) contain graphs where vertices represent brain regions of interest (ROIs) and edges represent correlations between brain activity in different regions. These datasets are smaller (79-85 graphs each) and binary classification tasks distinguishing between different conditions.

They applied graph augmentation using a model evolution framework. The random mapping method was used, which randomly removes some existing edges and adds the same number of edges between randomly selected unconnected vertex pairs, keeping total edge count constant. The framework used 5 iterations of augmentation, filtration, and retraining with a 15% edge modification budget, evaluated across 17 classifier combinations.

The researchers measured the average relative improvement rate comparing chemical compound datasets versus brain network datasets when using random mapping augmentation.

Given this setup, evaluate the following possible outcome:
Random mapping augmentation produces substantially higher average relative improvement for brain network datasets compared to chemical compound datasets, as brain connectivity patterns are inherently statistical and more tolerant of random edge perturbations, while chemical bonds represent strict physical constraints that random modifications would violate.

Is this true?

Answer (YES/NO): YES